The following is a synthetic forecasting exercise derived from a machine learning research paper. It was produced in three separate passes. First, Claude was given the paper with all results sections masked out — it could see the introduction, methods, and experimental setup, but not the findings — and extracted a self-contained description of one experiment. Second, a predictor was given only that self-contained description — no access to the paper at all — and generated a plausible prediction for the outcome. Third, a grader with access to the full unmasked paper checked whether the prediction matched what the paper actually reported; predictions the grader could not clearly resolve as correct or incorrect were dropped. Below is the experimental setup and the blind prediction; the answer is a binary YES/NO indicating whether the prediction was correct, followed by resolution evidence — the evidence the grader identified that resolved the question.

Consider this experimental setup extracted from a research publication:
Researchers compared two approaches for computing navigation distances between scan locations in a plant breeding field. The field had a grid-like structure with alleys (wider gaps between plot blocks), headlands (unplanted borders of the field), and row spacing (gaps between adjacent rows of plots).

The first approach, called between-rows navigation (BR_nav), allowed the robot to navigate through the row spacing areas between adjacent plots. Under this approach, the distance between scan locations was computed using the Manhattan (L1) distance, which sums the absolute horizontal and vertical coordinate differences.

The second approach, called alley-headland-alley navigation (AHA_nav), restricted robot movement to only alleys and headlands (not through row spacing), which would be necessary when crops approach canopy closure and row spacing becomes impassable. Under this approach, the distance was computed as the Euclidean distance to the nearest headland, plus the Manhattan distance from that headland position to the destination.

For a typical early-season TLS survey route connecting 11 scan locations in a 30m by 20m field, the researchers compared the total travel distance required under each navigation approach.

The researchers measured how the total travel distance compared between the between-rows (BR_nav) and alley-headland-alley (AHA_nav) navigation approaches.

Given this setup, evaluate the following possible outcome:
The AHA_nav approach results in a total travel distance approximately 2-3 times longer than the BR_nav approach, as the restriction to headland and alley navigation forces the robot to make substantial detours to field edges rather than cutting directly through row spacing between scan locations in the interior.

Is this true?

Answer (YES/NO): NO